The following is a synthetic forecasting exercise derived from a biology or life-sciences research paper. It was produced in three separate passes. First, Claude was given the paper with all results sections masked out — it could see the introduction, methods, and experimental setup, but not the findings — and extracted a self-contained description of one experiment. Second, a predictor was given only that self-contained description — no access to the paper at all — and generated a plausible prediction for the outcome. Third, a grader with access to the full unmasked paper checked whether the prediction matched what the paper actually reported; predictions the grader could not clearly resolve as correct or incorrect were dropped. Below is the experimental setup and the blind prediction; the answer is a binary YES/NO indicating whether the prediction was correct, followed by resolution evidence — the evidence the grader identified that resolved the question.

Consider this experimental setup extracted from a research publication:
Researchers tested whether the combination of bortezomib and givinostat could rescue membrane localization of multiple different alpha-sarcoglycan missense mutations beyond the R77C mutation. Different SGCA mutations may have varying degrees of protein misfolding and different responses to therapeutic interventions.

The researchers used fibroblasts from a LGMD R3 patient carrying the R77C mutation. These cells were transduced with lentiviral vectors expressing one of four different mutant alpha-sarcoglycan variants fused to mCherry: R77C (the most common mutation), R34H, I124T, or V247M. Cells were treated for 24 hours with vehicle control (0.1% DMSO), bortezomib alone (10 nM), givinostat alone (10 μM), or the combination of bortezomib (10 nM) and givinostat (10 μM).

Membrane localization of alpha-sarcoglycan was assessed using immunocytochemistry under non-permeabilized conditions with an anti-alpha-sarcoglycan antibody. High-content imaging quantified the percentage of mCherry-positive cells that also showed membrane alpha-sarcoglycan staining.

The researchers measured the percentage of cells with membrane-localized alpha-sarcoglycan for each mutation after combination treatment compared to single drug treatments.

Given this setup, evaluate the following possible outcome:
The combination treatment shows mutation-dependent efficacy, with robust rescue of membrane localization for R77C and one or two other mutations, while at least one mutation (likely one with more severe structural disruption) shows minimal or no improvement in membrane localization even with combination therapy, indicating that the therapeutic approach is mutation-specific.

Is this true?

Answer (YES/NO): YES